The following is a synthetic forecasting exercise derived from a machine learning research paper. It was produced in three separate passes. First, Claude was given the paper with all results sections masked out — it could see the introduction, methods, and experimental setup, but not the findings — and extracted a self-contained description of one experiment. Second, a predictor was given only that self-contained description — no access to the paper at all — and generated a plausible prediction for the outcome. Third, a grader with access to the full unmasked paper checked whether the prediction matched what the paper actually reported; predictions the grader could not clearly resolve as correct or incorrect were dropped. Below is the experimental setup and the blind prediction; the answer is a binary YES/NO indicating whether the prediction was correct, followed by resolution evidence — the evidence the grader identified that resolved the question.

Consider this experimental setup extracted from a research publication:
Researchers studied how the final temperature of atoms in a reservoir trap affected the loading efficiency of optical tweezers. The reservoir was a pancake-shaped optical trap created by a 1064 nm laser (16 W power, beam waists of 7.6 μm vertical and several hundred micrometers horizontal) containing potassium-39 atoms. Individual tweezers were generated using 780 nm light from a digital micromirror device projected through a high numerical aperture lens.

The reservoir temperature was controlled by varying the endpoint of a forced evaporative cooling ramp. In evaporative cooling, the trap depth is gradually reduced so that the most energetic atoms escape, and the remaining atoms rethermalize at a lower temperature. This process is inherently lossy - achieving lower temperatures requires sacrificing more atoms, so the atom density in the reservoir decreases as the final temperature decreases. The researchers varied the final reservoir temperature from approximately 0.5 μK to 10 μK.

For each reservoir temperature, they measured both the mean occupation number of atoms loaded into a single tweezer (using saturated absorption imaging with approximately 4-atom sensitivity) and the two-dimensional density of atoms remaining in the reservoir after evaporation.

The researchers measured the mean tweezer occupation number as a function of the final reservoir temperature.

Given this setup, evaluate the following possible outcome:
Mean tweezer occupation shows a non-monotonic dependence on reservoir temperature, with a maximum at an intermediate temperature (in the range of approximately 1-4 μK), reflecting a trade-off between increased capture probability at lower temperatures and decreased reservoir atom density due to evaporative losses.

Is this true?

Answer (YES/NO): YES